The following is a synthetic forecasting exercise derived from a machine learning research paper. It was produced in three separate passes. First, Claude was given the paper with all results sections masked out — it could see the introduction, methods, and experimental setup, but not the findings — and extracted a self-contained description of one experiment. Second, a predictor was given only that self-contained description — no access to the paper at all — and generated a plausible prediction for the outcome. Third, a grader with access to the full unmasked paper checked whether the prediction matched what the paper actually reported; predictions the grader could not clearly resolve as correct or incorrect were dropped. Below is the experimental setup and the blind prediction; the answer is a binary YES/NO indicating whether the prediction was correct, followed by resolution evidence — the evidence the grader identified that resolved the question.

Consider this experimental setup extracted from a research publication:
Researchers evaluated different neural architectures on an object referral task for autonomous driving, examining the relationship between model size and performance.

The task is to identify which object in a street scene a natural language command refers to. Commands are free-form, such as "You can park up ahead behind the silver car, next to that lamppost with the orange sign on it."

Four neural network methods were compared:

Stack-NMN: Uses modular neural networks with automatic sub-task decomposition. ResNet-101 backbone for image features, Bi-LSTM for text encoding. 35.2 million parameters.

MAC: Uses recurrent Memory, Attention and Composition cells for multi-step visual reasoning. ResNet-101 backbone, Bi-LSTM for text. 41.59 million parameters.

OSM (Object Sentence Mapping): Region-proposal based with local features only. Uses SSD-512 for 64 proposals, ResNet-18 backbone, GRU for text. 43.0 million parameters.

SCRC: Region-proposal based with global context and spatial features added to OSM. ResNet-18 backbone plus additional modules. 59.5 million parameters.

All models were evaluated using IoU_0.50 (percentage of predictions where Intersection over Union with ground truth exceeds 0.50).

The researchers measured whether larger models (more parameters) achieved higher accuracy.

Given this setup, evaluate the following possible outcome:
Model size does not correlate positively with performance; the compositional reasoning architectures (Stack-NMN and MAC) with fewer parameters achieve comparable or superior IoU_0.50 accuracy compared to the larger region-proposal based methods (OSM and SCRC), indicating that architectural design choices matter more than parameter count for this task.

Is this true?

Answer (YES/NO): NO